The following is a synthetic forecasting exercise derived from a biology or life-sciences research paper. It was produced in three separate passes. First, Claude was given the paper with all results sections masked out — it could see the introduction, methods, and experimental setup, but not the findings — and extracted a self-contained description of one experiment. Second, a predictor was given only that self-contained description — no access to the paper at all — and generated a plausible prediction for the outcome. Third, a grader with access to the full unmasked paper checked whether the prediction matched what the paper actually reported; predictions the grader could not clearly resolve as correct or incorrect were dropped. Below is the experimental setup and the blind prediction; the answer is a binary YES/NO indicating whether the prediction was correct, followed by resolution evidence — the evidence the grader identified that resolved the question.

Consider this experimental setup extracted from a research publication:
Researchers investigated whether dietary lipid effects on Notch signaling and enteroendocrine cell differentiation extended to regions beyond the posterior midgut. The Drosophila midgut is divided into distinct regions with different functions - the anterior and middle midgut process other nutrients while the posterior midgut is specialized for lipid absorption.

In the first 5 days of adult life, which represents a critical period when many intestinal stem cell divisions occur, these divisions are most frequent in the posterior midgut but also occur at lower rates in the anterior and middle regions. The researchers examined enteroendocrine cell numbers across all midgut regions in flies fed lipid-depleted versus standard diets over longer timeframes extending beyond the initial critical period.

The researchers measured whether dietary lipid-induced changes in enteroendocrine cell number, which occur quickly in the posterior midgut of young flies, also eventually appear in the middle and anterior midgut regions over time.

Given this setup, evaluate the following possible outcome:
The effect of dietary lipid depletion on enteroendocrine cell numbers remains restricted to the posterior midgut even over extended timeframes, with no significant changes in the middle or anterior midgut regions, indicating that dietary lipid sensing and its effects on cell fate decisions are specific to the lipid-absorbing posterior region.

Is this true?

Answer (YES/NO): NO